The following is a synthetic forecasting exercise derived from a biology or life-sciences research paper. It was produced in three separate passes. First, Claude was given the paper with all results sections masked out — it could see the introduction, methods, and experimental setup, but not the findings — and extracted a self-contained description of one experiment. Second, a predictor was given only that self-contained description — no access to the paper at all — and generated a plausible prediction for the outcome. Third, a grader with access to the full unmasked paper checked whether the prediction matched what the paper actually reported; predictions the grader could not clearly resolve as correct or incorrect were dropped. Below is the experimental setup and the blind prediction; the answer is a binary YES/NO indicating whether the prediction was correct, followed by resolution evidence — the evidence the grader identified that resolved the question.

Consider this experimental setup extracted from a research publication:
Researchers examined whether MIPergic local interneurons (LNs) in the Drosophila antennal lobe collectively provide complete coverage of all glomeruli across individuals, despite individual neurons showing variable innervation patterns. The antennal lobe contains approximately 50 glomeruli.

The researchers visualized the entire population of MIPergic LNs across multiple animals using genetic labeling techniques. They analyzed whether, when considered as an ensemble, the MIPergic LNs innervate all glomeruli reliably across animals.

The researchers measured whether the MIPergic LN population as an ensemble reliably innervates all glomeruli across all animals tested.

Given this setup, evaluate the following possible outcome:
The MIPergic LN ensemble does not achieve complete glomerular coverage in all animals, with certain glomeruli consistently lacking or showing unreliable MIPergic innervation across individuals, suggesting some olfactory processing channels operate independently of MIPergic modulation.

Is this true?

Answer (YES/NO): NO